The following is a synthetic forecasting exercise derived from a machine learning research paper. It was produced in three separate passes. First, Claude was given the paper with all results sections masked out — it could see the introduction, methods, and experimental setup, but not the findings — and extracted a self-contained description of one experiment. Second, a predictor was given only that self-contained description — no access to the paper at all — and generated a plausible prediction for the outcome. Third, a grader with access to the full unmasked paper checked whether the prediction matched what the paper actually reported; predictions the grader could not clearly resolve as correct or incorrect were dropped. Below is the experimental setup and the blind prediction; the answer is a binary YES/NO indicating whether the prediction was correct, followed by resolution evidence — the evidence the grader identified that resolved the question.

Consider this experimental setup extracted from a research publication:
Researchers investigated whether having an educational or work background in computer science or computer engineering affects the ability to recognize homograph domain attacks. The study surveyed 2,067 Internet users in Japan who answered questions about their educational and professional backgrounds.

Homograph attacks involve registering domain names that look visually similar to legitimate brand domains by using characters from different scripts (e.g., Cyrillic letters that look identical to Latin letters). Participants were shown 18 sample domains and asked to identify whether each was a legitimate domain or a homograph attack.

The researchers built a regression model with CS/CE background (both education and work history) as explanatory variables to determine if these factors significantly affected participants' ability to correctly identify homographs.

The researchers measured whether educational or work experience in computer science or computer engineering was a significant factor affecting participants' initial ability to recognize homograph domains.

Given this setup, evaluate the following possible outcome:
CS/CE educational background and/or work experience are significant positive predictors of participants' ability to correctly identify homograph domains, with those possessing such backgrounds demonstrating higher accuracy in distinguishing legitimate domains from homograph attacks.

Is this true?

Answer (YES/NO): NO